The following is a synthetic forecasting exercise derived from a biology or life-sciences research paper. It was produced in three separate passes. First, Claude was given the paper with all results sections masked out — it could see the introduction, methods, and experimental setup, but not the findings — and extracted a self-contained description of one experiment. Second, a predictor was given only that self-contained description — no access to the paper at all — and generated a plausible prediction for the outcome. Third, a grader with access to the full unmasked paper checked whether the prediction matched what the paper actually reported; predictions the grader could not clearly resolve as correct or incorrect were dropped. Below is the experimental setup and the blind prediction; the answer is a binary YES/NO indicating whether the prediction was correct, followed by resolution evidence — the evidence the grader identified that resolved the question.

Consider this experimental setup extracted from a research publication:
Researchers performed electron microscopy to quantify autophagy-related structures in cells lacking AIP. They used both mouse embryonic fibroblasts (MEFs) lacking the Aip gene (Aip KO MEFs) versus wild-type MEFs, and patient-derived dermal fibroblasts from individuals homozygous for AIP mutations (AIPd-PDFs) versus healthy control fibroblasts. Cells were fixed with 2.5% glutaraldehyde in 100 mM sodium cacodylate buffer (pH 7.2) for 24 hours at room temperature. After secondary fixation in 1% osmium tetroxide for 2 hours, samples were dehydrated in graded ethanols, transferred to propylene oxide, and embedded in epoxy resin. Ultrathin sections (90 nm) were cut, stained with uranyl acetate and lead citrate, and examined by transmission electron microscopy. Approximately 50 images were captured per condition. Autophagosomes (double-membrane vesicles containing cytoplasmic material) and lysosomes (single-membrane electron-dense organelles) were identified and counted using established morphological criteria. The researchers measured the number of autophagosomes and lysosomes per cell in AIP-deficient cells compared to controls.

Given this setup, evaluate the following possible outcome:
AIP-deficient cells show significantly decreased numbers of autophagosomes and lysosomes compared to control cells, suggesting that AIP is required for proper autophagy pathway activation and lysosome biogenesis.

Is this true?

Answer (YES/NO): NO